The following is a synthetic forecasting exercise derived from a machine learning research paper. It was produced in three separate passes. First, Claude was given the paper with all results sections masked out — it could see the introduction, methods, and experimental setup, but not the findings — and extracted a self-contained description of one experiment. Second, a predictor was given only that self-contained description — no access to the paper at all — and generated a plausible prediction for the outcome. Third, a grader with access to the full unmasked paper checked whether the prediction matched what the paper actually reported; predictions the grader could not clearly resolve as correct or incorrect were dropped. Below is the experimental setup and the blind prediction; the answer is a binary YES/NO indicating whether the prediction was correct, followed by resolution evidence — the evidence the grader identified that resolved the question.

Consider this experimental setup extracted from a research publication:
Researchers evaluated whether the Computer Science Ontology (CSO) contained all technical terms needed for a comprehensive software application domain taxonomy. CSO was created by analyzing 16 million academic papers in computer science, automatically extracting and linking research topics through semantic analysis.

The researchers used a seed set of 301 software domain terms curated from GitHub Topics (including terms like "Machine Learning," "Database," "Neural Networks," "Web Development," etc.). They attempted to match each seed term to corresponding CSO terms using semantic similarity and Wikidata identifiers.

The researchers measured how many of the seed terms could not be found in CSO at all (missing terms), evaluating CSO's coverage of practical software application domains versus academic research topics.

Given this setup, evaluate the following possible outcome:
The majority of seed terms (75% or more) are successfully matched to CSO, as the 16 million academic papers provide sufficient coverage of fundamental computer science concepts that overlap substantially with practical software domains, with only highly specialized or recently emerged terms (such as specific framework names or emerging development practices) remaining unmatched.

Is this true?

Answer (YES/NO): NO